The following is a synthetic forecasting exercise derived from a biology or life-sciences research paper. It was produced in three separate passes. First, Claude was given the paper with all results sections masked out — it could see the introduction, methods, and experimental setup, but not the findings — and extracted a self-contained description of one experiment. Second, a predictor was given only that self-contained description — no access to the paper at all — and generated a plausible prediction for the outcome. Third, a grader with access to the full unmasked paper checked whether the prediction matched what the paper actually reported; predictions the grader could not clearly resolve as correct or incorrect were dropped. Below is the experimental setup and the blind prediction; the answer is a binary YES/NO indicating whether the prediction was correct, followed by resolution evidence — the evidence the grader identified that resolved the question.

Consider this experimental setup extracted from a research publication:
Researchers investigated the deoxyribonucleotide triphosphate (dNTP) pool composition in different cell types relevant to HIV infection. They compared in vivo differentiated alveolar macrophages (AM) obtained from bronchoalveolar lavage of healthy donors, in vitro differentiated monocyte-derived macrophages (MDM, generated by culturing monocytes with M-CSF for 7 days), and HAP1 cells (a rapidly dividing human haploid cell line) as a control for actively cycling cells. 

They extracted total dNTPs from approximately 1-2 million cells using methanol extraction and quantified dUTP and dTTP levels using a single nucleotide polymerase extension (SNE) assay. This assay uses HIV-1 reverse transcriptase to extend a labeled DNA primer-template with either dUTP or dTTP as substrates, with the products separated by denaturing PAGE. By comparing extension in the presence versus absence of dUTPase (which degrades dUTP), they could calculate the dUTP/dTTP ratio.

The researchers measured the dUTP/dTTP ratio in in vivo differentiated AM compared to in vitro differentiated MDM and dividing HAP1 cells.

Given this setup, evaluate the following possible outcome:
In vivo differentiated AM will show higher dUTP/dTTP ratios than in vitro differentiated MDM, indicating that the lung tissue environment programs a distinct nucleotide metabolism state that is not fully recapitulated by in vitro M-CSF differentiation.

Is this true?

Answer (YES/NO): YES